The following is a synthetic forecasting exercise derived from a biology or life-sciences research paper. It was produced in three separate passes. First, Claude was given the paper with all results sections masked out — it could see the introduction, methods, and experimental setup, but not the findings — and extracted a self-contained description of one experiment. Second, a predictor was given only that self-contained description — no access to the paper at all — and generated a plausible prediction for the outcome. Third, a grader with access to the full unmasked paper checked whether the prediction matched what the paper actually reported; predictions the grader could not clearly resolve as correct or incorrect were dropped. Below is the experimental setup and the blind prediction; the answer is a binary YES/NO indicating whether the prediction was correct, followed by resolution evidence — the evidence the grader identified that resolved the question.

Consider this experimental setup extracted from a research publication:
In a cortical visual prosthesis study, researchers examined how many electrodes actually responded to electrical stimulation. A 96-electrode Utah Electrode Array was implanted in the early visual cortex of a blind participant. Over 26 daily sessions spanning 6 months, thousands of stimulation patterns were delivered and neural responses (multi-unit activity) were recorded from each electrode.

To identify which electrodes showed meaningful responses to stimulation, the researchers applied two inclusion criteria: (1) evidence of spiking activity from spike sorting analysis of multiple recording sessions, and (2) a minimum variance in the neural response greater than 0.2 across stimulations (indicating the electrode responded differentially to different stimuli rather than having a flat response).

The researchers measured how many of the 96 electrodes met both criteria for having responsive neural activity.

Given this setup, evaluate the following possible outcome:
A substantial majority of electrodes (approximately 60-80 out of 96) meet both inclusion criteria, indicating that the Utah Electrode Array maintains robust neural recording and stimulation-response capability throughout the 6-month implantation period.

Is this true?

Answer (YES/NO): NO